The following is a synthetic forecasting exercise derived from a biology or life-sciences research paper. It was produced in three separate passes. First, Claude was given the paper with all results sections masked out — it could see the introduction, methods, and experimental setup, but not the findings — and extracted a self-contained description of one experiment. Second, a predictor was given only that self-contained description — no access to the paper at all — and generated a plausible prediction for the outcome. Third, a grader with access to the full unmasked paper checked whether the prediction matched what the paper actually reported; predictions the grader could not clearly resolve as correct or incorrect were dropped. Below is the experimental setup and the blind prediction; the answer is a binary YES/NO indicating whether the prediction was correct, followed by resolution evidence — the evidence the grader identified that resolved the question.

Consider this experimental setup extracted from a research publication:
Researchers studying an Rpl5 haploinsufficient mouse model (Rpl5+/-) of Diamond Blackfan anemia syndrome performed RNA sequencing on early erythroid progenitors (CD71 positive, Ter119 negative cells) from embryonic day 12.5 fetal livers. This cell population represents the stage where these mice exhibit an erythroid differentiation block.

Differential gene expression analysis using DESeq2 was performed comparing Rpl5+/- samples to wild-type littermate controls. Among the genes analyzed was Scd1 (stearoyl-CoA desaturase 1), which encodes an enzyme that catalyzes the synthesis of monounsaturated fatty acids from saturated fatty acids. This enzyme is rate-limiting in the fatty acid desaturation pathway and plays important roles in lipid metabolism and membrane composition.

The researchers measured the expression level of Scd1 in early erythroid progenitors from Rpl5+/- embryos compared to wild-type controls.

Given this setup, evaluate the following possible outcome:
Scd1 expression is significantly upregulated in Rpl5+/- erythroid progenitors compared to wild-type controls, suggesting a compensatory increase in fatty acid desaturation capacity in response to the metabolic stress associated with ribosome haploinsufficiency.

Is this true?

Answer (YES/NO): NO